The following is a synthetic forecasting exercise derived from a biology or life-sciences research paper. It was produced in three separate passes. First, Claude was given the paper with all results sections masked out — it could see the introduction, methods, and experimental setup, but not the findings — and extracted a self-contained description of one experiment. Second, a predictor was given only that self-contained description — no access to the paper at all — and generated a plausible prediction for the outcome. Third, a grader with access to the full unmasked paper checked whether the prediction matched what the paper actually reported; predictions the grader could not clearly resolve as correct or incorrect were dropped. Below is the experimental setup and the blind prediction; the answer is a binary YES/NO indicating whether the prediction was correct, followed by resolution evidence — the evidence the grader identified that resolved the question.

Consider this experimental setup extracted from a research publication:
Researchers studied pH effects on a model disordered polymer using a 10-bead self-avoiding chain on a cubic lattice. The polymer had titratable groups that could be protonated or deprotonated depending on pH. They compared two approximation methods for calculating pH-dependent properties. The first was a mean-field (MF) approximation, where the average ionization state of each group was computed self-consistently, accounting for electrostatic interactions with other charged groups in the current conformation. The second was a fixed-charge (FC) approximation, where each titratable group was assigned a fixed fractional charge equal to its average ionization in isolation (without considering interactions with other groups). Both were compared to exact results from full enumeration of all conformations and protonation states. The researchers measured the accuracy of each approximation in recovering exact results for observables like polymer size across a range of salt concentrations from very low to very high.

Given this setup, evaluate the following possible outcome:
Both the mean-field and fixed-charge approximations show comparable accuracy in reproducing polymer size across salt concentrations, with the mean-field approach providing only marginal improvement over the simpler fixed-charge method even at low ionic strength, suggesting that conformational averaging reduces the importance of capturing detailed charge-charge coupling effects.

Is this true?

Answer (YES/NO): NO